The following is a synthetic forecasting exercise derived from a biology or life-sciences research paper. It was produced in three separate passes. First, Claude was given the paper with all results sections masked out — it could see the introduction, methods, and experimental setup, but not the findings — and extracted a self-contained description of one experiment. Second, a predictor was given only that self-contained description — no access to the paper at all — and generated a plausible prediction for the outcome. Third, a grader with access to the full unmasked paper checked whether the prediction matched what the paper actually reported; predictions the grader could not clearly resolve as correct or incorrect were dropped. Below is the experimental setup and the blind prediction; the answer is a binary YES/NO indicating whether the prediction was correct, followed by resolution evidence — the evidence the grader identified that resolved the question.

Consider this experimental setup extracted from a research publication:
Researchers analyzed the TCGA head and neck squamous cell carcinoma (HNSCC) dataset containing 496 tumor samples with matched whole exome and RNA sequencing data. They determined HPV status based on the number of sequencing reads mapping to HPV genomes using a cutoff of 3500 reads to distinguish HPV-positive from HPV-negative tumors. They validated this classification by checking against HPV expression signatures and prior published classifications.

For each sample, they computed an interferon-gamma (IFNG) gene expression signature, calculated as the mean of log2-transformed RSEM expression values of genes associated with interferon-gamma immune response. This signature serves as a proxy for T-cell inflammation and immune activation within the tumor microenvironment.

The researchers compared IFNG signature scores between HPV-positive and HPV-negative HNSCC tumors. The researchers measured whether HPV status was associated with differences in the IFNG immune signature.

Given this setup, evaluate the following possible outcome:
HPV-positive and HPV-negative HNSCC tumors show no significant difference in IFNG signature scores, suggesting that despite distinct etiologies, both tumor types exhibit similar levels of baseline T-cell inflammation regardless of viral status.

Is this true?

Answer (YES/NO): NO